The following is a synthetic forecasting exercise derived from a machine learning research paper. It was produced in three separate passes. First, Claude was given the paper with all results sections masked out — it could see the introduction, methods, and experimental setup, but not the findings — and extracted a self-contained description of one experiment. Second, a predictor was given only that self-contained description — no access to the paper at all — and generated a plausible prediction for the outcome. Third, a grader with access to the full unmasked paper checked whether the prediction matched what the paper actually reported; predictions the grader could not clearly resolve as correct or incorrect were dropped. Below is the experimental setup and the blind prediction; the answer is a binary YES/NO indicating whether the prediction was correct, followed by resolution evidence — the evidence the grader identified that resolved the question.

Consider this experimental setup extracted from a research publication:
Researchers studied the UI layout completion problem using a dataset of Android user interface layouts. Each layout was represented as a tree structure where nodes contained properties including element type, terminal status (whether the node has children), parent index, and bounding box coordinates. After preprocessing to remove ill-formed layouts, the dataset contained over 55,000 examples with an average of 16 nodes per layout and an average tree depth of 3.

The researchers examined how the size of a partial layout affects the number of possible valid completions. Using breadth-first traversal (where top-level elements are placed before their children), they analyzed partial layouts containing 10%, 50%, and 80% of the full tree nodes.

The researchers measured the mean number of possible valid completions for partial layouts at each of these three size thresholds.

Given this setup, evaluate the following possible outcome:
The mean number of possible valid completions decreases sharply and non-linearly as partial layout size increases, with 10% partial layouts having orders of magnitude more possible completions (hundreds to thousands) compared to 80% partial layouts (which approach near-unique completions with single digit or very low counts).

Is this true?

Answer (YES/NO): NO